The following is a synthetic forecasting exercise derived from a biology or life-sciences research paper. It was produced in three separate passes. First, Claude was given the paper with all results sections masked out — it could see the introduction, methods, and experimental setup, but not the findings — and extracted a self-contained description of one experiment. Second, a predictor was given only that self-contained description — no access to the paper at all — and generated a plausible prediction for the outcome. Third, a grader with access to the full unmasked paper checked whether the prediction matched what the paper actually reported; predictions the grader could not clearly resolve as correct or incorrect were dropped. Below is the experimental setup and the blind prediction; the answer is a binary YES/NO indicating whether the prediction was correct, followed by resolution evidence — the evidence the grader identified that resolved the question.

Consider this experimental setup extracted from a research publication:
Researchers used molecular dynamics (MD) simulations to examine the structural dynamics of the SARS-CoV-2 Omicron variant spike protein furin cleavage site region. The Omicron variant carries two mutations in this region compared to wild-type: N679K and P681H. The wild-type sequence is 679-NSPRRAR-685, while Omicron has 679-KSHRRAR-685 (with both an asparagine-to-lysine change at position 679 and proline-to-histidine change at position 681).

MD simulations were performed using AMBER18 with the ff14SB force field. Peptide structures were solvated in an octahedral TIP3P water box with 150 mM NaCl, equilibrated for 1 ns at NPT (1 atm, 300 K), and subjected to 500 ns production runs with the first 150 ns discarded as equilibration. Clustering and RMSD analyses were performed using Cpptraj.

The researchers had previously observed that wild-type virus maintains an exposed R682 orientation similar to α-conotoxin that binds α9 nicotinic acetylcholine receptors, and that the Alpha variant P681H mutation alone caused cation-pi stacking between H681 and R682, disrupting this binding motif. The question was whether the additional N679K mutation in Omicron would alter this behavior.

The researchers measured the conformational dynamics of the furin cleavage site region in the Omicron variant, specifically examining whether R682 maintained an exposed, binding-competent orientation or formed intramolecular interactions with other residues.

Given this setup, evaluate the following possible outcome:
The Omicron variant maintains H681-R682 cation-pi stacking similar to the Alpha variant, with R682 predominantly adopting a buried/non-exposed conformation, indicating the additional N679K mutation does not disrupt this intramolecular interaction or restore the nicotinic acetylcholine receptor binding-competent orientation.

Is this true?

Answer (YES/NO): YES